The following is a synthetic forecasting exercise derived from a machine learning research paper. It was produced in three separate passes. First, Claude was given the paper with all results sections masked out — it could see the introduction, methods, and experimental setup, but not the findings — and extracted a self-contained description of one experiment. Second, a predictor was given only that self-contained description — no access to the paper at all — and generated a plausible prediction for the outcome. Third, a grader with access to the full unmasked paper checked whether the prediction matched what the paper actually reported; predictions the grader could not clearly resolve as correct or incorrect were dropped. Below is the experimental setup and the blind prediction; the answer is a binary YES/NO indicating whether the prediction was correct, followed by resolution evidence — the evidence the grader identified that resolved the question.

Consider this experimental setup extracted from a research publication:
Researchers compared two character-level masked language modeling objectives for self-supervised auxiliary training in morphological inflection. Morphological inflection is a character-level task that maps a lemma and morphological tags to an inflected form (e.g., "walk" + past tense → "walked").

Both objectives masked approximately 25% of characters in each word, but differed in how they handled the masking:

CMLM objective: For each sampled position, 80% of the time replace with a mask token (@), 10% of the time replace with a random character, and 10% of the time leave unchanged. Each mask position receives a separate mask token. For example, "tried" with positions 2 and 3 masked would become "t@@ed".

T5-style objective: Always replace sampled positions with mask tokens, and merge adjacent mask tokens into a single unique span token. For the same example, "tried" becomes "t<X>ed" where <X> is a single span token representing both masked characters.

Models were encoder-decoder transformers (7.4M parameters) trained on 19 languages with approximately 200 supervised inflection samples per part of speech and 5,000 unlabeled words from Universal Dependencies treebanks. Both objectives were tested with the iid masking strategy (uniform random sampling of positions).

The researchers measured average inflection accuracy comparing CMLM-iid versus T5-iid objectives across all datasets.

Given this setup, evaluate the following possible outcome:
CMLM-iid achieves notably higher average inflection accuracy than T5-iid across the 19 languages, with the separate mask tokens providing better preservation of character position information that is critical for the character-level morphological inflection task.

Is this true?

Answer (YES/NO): NO